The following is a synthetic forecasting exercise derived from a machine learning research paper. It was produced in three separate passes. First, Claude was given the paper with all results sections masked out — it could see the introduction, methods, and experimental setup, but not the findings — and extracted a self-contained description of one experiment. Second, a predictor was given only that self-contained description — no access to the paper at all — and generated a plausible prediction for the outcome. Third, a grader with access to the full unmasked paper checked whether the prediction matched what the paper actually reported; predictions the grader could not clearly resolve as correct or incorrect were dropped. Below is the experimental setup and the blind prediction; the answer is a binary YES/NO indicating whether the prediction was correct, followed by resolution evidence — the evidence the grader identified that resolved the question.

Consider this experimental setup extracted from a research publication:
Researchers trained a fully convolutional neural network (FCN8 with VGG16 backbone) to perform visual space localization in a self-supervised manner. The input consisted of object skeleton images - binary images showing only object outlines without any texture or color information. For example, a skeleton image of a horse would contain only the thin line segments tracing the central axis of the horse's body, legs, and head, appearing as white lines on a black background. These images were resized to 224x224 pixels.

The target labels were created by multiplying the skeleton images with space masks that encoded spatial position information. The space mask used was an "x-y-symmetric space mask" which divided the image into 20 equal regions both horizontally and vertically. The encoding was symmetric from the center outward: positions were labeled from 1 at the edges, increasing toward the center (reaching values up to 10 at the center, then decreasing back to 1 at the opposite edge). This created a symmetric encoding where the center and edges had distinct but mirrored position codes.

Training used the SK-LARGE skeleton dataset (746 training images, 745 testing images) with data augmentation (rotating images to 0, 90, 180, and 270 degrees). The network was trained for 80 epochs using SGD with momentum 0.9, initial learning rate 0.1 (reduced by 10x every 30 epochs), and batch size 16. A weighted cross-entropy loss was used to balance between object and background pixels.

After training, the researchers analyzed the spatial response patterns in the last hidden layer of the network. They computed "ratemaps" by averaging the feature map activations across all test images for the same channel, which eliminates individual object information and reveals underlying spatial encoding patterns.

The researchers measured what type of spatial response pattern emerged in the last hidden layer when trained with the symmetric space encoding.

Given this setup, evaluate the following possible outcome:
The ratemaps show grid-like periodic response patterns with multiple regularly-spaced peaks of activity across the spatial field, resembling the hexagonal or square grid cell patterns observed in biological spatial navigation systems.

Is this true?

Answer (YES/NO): NO